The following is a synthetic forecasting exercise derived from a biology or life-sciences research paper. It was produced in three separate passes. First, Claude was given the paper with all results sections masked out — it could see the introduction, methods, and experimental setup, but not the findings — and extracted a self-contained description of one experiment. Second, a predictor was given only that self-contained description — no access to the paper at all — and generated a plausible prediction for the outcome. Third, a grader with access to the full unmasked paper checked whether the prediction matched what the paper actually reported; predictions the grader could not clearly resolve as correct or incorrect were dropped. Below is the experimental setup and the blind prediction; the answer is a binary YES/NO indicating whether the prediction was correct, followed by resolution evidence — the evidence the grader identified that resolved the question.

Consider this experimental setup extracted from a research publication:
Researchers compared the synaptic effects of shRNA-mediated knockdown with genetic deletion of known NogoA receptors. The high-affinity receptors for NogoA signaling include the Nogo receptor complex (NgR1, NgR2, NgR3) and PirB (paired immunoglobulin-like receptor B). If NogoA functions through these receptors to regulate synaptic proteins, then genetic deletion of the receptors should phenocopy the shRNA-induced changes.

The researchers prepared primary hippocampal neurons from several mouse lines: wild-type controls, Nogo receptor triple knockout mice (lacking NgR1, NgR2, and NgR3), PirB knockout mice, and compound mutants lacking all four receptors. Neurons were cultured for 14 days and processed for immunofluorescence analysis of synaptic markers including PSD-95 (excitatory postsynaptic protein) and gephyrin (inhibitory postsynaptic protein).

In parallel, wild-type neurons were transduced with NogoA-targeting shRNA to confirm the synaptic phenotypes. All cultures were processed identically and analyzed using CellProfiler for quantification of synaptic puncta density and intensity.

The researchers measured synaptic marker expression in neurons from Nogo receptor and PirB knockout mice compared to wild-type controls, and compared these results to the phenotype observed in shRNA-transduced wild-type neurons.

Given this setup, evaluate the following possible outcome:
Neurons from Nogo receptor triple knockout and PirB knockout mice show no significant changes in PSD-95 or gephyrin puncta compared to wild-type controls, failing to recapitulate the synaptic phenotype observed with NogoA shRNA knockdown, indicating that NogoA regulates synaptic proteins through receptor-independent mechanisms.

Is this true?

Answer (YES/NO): NO